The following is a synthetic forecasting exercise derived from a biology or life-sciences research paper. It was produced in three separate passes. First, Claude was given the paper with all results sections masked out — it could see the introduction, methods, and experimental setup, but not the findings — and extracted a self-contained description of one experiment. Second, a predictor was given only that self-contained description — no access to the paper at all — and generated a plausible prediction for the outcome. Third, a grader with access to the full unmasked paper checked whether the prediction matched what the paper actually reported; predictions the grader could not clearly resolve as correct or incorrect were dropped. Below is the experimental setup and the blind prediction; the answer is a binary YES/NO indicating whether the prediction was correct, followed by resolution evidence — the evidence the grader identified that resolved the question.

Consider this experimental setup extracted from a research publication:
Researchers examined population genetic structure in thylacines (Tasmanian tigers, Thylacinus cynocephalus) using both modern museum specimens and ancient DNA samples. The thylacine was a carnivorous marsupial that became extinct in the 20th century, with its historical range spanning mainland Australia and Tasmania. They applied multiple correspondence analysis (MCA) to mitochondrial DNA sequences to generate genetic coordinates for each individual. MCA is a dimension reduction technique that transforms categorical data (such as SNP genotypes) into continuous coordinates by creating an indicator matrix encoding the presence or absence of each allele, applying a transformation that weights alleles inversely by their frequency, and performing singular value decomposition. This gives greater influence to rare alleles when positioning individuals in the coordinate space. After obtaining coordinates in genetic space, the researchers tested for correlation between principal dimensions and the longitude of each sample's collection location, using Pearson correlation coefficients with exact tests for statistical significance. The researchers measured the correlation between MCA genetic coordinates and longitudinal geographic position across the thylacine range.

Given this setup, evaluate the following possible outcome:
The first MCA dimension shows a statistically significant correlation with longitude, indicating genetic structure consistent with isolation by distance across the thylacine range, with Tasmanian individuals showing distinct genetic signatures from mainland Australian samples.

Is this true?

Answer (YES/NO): YES